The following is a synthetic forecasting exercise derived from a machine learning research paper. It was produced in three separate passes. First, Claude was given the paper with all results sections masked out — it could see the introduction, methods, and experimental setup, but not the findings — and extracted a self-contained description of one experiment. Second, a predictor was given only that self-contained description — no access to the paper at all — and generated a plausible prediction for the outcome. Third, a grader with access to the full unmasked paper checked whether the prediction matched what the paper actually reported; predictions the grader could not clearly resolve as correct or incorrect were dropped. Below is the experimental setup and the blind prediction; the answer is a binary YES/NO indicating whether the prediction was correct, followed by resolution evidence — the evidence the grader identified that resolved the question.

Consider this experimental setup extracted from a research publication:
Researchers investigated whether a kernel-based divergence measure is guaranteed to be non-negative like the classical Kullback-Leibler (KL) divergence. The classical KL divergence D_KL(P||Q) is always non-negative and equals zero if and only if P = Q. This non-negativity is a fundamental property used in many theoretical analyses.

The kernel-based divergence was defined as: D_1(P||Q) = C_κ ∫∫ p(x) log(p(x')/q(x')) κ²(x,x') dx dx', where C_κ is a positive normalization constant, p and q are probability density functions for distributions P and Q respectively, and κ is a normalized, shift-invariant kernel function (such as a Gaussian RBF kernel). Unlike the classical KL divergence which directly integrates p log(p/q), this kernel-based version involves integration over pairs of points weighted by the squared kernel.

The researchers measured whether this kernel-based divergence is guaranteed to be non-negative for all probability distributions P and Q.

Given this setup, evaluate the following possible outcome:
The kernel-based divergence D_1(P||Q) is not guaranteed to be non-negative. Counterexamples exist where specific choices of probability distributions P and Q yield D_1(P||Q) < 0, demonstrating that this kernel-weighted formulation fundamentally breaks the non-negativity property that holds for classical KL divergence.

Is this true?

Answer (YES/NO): YES